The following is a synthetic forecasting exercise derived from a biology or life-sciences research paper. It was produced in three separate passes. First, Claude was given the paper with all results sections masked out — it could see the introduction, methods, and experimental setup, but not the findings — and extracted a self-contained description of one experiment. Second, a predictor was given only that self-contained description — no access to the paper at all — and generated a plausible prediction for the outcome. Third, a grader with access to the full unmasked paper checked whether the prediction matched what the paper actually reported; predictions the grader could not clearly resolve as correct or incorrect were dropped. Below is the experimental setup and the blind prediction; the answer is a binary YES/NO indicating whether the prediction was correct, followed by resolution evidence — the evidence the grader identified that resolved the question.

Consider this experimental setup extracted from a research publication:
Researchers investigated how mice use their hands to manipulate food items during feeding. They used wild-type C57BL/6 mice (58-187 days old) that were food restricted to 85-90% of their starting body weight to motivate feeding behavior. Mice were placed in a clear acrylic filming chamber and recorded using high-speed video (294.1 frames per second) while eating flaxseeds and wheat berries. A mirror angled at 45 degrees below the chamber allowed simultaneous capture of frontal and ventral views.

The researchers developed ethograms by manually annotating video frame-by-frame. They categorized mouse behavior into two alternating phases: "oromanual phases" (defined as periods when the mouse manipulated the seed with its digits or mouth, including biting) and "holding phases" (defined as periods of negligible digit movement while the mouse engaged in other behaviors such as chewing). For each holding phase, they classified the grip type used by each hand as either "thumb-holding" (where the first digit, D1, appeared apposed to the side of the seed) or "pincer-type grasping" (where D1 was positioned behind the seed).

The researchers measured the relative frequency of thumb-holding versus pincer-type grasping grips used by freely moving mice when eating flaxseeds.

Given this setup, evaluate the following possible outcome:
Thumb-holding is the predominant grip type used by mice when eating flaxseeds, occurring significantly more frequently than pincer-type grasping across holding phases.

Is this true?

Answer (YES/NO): YES